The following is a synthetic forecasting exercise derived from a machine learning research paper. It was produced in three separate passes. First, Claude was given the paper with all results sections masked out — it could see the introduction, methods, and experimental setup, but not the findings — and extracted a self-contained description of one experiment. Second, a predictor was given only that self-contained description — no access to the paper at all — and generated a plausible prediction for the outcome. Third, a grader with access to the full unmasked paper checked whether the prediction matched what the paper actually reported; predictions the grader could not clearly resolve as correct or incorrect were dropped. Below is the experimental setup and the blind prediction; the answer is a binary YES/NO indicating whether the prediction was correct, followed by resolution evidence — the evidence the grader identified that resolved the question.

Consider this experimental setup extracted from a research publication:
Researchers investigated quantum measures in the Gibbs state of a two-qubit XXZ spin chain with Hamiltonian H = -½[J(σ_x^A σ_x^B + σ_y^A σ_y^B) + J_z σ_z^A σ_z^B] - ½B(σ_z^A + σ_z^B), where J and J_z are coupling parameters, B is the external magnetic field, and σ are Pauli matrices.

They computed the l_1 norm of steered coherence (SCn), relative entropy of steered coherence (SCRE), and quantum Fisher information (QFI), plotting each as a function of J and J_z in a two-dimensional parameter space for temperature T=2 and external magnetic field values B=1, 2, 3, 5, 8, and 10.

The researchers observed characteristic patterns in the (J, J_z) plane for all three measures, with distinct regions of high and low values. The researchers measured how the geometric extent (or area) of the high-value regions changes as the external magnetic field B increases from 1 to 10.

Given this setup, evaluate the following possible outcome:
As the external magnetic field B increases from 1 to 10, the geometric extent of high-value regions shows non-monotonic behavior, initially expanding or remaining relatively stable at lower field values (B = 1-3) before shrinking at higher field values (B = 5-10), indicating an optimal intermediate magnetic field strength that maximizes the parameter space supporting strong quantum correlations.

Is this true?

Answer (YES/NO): NO